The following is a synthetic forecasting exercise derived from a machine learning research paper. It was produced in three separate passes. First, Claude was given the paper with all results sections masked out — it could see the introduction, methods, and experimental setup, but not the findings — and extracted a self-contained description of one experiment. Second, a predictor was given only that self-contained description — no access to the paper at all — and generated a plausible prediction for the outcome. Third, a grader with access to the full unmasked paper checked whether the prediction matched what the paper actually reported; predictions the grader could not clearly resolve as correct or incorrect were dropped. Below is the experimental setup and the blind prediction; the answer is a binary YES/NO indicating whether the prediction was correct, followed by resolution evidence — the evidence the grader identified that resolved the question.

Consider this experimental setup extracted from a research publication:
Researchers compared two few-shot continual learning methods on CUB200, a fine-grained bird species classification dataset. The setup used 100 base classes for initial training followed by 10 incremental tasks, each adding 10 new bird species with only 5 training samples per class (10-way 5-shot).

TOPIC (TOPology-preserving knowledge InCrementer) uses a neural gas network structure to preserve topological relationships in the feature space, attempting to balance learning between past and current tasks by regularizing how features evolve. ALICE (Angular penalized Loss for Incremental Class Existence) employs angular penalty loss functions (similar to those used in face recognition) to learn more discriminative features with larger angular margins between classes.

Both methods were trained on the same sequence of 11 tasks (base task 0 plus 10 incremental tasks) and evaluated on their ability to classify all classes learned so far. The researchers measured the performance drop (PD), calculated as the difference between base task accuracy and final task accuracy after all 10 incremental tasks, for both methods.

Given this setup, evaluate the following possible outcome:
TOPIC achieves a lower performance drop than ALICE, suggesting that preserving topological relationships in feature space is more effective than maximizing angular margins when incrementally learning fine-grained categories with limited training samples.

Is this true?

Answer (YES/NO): NO